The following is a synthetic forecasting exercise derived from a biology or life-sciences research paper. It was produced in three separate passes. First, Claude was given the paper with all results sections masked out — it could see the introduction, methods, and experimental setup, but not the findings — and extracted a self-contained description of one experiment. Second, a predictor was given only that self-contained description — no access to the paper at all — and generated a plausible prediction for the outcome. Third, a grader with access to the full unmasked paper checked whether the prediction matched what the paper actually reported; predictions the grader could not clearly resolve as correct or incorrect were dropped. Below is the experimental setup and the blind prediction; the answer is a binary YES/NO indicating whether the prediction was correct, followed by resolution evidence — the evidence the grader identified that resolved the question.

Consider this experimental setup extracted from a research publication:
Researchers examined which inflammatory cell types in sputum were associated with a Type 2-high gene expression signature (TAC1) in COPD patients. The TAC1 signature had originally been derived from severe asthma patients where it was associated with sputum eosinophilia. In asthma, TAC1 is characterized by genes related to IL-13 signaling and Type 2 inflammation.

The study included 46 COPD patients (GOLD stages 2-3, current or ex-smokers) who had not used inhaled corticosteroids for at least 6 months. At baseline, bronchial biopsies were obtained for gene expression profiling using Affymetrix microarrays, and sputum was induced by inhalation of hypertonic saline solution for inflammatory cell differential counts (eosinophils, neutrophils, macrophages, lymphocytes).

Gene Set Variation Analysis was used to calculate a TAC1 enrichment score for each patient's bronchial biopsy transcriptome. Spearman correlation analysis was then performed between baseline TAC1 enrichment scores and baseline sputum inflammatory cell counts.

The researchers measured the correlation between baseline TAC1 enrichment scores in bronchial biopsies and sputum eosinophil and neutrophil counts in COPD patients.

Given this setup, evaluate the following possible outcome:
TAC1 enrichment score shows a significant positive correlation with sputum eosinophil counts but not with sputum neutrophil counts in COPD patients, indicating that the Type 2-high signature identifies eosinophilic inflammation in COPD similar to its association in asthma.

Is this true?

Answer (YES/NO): NO